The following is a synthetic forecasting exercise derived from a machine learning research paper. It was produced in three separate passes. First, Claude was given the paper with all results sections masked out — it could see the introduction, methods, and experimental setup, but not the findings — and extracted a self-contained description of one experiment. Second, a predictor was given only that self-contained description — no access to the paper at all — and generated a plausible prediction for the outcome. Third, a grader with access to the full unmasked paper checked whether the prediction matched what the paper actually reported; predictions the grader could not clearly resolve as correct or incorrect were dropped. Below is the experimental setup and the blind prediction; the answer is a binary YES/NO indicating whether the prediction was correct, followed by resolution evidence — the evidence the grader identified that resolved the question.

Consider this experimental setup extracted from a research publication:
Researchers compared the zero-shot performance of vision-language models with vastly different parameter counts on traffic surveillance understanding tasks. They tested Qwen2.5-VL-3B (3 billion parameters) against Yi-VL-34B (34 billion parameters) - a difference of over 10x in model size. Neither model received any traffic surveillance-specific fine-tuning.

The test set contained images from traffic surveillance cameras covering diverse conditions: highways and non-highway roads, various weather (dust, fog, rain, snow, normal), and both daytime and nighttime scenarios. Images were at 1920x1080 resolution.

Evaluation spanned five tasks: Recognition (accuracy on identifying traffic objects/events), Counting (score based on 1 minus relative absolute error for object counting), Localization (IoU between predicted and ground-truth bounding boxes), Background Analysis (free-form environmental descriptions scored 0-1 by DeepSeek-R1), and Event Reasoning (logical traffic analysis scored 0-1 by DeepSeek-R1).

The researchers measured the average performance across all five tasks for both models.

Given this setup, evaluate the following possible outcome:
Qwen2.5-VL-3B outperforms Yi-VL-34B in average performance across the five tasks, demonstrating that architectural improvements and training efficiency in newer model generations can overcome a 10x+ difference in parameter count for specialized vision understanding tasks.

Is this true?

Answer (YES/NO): YES